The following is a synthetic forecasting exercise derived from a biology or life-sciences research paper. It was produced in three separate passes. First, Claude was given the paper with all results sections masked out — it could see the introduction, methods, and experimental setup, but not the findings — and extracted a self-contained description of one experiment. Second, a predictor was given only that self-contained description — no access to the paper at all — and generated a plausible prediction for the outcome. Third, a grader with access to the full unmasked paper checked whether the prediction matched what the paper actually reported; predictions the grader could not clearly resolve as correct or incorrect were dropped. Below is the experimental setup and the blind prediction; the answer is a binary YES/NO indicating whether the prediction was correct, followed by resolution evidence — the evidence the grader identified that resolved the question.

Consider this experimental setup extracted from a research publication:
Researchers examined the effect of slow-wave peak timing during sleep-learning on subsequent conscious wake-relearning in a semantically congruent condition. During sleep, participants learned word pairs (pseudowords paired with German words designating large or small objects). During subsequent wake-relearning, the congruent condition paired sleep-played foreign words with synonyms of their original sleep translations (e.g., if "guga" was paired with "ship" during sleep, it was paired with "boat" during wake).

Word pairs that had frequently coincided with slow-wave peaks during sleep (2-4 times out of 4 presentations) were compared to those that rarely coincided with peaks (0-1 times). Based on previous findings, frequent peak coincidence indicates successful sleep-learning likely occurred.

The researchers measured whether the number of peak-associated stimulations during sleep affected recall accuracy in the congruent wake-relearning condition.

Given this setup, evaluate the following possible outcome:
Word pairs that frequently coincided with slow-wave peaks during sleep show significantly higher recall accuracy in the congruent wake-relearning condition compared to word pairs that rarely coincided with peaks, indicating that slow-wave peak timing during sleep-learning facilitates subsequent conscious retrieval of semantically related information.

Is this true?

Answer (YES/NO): NO